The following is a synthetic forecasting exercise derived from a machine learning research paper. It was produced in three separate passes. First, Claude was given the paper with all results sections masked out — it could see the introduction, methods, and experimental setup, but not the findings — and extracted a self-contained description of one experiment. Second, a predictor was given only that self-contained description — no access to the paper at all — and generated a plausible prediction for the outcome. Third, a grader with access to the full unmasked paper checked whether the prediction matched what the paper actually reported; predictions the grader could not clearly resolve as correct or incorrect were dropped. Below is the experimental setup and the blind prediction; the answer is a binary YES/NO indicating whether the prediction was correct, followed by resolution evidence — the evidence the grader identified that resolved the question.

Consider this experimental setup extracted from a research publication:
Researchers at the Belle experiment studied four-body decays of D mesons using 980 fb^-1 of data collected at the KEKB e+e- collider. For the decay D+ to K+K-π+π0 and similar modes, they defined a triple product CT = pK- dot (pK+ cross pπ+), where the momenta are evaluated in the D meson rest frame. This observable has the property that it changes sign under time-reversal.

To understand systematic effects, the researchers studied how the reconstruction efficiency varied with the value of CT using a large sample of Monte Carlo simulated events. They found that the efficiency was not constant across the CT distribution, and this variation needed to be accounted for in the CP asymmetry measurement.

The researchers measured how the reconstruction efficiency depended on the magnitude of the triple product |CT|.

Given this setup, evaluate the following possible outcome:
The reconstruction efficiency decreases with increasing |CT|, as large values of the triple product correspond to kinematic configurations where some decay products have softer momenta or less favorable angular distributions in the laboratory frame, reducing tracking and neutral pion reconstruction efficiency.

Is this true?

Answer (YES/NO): NO